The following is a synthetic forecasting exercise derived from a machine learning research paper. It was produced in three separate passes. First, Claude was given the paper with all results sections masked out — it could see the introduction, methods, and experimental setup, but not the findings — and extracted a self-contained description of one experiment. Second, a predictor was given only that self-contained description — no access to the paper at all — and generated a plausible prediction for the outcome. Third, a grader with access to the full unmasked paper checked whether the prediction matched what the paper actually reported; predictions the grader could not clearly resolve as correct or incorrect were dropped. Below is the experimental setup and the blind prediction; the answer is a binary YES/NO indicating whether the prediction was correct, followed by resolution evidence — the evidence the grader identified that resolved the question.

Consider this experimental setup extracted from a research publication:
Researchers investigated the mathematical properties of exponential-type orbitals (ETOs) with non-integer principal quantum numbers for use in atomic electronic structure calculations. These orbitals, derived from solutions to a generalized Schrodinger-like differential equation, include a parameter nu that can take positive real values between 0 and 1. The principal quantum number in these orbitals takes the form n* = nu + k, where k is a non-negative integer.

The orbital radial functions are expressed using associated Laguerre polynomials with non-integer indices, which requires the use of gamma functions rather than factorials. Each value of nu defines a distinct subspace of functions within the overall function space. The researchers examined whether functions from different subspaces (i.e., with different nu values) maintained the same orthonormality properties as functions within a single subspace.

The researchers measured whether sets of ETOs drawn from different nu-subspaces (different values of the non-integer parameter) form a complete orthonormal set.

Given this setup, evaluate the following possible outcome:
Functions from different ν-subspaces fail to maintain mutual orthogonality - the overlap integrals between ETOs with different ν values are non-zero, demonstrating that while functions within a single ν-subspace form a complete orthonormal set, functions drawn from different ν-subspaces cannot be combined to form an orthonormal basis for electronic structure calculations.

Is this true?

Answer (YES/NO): YES